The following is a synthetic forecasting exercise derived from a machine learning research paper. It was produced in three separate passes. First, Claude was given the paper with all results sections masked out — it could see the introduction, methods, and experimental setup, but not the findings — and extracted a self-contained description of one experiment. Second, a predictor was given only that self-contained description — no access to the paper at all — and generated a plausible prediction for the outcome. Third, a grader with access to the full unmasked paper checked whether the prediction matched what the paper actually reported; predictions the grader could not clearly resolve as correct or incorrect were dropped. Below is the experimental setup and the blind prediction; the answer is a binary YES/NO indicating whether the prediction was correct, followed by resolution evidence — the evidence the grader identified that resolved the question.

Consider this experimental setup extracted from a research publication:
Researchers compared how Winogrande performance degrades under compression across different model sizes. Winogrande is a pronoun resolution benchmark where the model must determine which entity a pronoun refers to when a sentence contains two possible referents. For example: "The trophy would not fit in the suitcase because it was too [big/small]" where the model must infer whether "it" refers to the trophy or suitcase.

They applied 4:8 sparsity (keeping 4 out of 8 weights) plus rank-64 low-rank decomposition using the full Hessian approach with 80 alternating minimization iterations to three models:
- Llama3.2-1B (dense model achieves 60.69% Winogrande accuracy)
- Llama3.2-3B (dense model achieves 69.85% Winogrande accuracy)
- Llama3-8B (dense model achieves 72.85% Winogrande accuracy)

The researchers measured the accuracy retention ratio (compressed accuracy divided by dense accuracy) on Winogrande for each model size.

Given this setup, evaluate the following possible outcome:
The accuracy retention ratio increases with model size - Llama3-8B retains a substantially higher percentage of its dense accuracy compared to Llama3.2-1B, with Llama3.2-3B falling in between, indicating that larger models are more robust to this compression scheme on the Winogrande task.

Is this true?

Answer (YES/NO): NO